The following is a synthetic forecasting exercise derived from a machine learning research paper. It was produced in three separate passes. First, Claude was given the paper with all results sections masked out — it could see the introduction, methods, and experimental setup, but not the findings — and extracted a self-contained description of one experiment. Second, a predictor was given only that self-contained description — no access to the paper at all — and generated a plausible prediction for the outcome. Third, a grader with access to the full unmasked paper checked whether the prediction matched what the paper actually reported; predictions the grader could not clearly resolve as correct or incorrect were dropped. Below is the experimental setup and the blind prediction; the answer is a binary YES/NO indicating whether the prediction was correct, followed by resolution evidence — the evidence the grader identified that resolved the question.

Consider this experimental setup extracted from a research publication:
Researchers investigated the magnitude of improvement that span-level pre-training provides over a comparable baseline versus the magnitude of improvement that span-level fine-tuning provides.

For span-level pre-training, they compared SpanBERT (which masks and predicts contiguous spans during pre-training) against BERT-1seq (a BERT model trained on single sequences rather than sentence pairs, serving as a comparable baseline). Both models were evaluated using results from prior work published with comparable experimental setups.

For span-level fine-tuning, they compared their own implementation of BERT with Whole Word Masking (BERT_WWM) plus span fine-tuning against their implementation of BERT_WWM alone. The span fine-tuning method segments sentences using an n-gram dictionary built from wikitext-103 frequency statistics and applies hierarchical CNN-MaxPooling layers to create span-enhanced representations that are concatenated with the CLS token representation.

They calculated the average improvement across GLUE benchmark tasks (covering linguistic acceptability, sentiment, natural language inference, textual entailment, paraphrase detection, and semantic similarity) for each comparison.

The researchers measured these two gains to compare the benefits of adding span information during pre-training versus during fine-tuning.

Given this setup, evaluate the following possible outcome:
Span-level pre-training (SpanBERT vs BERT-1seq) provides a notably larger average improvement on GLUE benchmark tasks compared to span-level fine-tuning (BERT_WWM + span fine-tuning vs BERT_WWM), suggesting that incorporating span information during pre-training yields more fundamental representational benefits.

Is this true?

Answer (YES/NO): NO